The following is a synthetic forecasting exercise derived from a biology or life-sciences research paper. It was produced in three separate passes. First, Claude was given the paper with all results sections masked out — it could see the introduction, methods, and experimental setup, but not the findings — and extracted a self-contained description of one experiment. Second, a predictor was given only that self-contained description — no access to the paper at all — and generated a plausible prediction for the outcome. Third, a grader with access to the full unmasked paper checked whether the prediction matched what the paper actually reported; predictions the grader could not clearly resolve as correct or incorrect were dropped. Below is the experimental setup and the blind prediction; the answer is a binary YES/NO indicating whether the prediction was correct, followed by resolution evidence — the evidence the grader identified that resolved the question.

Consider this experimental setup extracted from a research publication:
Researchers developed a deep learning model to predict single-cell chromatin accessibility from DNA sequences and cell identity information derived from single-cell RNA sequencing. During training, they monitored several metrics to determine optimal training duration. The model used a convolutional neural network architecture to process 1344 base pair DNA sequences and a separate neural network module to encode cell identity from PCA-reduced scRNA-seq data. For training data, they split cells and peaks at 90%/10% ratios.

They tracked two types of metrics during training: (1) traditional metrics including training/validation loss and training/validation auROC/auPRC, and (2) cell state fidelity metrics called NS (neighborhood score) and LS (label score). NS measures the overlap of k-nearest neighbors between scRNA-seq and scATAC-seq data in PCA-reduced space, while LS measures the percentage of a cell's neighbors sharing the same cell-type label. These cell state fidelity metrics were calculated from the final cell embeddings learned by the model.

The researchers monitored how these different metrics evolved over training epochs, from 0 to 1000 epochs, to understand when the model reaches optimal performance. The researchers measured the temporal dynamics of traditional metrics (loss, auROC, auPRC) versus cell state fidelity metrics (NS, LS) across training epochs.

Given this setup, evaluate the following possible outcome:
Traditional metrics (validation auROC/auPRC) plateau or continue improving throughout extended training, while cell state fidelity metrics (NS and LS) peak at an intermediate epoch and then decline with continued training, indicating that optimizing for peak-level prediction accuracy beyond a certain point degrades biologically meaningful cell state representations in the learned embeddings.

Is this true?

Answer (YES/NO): NO